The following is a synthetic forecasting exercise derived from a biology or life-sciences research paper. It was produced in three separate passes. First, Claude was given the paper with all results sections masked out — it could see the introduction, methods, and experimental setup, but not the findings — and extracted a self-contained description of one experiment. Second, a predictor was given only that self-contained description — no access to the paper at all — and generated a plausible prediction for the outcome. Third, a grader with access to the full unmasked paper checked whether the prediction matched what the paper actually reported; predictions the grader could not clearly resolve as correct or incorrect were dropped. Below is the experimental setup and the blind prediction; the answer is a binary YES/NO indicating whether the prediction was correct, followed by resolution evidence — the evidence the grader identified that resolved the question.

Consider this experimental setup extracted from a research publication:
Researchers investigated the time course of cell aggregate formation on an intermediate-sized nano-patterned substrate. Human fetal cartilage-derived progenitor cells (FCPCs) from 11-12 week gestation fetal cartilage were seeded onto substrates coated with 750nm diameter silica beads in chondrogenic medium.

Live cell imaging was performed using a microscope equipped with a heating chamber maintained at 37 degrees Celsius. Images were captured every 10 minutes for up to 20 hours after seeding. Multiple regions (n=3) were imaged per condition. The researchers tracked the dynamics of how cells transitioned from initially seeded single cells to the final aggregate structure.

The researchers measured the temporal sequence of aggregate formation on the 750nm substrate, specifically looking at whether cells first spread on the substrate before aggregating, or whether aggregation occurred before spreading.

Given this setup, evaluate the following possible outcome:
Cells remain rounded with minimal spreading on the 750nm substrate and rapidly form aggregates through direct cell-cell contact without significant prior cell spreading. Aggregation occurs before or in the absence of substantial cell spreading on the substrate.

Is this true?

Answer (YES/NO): NO